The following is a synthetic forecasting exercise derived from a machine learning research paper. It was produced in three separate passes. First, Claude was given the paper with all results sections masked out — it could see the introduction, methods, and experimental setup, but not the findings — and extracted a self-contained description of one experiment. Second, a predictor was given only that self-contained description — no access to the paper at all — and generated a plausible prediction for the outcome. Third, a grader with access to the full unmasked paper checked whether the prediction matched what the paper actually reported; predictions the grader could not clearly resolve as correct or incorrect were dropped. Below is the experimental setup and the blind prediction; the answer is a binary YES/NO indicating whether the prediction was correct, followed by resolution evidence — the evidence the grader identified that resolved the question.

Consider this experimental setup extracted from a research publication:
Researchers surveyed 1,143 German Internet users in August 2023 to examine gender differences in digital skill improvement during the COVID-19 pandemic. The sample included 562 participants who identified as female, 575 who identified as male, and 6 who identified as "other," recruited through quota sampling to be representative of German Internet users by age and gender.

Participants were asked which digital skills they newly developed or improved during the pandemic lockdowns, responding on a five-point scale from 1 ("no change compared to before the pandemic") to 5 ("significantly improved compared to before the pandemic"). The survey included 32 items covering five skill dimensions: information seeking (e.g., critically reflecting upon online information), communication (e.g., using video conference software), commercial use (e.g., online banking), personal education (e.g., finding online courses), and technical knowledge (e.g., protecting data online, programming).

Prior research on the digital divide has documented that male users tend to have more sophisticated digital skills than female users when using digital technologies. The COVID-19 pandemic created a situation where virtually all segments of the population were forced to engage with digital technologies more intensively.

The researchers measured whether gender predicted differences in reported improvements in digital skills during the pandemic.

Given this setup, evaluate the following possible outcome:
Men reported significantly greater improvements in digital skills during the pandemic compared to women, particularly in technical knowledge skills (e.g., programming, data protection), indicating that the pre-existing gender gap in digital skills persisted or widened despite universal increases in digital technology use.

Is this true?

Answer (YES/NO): YES